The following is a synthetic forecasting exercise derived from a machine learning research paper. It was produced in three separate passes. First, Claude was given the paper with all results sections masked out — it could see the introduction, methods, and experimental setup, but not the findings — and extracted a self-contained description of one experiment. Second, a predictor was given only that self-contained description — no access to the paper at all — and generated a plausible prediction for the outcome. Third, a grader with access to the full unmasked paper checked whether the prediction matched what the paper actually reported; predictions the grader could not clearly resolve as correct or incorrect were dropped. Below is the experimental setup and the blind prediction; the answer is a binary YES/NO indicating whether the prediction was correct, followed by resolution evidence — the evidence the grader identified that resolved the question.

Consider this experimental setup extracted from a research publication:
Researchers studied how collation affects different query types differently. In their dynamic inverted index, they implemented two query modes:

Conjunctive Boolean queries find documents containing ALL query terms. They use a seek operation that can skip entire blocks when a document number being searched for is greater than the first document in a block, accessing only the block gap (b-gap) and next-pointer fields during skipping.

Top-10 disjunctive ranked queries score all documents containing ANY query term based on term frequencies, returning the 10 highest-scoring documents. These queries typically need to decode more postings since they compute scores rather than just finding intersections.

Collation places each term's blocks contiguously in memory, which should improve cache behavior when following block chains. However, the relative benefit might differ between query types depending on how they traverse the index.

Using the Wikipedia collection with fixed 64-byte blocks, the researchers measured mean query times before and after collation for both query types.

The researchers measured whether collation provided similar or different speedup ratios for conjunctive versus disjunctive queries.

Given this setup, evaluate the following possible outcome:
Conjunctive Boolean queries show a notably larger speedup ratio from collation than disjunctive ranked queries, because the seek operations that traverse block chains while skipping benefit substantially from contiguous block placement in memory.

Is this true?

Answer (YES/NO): YES